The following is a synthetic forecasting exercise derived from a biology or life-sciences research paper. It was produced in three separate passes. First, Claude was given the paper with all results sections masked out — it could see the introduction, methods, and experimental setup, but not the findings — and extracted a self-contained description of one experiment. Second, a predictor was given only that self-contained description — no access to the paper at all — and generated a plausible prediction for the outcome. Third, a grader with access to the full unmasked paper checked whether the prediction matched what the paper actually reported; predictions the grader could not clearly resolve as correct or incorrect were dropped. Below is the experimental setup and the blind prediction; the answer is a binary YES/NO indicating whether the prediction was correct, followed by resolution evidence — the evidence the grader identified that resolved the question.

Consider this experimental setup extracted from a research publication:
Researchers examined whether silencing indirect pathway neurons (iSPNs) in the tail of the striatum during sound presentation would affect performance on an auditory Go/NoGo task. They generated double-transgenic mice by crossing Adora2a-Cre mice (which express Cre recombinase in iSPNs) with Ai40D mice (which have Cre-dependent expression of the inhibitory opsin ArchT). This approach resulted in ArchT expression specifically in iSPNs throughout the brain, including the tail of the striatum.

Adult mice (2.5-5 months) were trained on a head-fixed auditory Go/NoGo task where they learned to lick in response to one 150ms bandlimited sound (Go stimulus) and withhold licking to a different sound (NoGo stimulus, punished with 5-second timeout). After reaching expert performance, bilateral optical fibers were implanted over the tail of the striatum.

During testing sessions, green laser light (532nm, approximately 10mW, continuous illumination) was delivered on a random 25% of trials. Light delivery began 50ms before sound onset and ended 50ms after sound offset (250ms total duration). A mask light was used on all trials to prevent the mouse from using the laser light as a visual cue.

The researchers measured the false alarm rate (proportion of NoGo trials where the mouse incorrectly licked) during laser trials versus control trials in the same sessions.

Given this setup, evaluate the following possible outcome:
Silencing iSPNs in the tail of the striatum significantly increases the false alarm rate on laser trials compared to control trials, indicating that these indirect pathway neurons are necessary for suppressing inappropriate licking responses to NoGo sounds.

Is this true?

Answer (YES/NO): YES